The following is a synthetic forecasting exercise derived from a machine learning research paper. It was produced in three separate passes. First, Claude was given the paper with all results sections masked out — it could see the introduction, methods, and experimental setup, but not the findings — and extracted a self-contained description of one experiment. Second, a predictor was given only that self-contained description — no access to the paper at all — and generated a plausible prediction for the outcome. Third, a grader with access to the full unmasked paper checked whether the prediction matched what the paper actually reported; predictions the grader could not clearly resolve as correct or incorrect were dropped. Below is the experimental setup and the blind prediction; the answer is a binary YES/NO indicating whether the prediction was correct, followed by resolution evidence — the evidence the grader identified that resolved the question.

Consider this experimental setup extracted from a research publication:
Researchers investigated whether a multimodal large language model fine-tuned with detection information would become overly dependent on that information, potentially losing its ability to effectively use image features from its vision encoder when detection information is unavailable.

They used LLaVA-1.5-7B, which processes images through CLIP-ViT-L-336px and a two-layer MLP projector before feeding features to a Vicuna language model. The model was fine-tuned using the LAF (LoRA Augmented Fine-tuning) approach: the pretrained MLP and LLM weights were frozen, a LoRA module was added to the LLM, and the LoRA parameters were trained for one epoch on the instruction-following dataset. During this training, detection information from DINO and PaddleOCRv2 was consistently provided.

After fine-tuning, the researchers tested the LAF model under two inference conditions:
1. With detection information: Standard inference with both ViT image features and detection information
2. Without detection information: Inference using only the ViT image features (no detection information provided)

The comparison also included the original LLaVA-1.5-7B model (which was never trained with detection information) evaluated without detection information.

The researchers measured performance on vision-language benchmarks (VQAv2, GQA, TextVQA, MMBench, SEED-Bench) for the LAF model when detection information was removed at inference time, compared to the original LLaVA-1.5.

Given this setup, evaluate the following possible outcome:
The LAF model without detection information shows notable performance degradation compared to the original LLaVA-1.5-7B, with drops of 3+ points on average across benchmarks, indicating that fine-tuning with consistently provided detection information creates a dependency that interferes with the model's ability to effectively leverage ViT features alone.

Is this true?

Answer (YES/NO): NO